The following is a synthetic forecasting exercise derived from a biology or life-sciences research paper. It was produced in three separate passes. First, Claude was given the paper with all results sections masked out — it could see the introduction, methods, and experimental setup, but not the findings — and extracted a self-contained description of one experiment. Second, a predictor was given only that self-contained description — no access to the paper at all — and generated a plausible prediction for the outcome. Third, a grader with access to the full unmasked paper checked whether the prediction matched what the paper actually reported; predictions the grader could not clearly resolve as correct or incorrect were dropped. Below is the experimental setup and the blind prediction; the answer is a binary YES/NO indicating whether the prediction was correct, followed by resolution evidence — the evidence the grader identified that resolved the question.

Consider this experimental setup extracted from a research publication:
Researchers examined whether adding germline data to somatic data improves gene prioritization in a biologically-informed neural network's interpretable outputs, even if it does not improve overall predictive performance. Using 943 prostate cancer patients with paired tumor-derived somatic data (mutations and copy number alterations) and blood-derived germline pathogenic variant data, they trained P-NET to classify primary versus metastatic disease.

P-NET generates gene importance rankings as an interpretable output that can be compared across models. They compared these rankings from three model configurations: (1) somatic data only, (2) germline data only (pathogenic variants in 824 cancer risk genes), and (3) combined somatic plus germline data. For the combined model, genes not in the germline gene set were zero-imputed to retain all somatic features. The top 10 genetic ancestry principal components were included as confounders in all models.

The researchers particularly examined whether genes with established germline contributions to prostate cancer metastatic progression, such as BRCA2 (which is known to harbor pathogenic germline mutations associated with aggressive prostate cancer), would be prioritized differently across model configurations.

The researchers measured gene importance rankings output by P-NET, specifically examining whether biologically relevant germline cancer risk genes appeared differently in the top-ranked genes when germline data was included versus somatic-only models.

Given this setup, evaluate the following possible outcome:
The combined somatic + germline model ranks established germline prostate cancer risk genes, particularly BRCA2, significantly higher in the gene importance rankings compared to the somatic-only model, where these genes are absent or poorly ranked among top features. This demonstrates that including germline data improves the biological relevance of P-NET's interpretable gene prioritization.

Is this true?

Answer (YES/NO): YES